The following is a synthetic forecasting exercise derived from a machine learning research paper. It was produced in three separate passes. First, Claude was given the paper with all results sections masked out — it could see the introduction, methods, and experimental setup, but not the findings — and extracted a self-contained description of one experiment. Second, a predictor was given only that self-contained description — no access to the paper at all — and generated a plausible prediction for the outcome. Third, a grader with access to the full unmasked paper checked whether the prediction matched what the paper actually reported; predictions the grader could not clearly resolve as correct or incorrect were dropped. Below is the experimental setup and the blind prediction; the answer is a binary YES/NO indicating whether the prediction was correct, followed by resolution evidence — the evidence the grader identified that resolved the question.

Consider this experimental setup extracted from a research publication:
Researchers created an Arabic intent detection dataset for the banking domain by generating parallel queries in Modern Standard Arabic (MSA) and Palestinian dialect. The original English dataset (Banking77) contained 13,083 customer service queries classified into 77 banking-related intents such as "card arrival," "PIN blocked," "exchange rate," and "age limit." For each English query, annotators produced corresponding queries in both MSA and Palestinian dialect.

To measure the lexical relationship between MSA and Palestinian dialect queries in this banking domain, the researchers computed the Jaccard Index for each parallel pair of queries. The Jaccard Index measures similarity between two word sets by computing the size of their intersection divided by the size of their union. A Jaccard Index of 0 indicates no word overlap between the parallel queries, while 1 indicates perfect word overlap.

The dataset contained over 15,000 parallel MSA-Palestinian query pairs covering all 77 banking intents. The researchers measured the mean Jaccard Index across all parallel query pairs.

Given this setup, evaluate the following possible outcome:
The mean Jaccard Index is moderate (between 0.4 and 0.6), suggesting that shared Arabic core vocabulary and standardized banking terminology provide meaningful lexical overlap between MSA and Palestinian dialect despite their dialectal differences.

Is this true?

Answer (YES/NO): NO